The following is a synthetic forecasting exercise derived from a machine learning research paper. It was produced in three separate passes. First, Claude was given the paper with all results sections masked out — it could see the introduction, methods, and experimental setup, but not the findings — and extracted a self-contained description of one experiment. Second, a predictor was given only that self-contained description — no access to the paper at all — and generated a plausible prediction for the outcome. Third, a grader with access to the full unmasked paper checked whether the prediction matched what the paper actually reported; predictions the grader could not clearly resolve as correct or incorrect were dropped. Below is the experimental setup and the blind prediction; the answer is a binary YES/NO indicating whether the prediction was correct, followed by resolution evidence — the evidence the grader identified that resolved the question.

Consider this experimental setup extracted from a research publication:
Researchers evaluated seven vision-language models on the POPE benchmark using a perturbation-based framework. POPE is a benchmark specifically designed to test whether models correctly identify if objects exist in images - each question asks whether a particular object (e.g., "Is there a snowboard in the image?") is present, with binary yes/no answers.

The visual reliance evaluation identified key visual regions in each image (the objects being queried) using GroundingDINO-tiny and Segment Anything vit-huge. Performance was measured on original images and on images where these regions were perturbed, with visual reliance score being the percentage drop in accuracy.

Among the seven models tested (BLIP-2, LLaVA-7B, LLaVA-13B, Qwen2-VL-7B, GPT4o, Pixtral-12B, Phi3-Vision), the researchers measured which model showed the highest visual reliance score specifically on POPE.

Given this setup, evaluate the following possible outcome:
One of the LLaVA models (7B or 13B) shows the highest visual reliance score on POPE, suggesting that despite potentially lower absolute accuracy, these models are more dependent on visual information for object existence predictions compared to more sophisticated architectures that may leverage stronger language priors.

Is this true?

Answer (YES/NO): NO